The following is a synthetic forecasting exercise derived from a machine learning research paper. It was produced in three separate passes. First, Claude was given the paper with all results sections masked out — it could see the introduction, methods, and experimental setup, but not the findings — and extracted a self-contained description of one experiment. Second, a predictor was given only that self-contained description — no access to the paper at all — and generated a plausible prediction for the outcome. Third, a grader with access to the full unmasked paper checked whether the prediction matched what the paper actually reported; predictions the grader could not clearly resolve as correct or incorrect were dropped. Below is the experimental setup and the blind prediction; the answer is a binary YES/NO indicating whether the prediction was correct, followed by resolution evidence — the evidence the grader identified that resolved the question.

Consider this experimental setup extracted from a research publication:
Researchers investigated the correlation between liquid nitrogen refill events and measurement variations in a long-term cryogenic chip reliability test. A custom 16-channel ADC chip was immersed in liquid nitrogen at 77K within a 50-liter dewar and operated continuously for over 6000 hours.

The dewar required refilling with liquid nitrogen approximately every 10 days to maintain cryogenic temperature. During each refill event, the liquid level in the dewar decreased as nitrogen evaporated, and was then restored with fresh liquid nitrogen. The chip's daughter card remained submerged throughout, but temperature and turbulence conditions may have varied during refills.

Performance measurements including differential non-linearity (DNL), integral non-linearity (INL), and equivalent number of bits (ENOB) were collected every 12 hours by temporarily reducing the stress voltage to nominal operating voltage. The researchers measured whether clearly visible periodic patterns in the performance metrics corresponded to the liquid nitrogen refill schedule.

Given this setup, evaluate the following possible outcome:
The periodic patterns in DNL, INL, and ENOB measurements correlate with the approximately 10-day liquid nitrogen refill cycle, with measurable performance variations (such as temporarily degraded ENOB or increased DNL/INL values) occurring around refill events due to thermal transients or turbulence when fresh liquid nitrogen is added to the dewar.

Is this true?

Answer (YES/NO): NO